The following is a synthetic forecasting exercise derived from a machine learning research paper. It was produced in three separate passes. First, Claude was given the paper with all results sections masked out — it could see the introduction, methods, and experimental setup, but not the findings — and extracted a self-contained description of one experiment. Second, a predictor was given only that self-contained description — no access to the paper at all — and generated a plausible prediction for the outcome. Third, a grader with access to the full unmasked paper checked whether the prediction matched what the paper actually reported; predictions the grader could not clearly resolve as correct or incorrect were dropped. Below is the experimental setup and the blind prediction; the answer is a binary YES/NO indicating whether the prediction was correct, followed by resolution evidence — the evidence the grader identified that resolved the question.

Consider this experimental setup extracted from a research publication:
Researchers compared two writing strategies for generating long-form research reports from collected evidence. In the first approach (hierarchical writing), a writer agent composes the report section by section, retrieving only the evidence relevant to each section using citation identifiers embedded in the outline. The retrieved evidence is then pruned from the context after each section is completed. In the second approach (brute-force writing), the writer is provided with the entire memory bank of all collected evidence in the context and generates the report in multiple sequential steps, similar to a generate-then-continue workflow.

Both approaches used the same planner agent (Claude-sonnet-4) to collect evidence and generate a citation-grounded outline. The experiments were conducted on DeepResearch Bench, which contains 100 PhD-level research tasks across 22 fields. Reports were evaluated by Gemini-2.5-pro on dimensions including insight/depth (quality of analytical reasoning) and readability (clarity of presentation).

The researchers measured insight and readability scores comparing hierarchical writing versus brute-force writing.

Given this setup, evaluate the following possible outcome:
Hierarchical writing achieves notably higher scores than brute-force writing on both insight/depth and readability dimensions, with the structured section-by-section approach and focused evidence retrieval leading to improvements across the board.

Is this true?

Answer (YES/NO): YES